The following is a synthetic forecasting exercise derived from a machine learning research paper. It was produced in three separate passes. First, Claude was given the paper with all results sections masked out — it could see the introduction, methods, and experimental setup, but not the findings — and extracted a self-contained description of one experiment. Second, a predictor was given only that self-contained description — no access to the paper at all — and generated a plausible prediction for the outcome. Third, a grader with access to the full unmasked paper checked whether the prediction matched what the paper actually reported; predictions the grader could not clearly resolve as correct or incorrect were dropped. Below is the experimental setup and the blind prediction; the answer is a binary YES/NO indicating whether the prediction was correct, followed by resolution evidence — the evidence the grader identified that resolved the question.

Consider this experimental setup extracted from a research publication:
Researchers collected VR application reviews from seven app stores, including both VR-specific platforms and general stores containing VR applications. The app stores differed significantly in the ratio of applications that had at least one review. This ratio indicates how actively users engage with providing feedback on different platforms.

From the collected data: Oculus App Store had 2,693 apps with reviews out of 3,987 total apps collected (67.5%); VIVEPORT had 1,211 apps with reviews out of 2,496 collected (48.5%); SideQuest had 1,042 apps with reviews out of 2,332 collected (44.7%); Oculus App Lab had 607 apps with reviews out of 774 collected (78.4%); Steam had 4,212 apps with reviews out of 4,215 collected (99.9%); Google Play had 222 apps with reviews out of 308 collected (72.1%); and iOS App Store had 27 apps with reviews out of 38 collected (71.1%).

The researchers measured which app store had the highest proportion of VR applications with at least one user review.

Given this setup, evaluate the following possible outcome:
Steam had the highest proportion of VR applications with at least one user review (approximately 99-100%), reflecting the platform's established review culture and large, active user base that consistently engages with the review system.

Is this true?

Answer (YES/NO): YES